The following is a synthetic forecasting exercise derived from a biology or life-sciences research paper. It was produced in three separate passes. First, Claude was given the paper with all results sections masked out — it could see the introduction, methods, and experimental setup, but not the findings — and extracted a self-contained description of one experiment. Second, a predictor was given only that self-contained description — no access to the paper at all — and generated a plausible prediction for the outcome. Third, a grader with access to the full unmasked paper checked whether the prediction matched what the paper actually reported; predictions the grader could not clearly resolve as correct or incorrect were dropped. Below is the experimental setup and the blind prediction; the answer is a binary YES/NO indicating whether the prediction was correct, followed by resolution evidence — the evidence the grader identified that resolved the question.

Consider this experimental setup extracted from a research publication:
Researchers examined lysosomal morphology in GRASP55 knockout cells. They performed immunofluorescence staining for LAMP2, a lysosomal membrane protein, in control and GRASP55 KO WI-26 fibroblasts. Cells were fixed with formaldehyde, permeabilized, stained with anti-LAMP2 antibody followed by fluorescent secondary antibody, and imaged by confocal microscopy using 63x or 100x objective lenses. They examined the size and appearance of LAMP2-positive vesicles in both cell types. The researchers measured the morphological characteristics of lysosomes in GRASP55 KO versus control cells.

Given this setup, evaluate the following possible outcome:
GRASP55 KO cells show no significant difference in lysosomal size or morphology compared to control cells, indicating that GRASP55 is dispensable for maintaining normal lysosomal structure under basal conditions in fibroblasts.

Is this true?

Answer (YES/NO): NO